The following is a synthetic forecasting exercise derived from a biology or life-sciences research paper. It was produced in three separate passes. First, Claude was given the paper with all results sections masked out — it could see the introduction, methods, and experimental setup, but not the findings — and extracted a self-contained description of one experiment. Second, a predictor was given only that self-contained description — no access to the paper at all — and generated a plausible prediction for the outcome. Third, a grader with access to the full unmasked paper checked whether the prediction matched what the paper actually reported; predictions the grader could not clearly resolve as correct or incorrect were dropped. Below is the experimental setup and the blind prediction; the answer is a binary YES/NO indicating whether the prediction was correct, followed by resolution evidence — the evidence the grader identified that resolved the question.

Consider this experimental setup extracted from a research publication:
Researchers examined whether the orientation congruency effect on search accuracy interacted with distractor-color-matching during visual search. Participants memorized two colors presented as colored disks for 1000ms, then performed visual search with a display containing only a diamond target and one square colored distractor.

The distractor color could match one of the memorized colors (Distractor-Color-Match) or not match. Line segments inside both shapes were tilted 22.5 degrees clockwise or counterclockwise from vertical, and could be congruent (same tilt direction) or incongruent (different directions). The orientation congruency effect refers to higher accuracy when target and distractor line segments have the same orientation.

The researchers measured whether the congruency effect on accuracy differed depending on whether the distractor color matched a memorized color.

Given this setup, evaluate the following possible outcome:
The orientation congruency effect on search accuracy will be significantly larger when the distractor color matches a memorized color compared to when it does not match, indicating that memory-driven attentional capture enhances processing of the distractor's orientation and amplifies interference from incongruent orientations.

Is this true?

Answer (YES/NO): YES